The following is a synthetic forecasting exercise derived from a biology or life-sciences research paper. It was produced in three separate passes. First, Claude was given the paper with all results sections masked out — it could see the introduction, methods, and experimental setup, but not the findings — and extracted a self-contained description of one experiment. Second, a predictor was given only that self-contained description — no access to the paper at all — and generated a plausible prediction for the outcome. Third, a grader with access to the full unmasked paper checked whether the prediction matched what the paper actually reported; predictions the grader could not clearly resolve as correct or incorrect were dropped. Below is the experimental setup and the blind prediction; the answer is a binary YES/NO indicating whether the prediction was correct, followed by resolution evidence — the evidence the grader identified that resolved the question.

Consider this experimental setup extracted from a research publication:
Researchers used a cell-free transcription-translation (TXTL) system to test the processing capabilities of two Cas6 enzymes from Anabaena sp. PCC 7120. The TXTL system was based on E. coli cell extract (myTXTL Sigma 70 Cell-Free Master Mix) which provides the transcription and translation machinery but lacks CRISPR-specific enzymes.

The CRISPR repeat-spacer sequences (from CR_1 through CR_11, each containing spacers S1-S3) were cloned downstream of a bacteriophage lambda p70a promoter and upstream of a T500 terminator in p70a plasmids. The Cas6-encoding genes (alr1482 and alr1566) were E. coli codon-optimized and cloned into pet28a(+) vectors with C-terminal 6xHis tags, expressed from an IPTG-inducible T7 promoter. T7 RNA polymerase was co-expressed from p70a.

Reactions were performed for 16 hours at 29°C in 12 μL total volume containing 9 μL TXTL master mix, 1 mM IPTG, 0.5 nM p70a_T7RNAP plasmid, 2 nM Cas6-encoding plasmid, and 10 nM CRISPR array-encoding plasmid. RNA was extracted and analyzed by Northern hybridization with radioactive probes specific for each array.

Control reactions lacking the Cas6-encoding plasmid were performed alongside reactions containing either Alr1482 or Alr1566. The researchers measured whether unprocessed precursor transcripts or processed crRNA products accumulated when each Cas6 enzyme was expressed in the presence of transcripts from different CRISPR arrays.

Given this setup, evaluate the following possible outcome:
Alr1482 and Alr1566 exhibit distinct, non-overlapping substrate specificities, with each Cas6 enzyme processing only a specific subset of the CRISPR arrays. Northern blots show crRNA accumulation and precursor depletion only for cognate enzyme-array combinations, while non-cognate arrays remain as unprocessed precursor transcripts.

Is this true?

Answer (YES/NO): NO